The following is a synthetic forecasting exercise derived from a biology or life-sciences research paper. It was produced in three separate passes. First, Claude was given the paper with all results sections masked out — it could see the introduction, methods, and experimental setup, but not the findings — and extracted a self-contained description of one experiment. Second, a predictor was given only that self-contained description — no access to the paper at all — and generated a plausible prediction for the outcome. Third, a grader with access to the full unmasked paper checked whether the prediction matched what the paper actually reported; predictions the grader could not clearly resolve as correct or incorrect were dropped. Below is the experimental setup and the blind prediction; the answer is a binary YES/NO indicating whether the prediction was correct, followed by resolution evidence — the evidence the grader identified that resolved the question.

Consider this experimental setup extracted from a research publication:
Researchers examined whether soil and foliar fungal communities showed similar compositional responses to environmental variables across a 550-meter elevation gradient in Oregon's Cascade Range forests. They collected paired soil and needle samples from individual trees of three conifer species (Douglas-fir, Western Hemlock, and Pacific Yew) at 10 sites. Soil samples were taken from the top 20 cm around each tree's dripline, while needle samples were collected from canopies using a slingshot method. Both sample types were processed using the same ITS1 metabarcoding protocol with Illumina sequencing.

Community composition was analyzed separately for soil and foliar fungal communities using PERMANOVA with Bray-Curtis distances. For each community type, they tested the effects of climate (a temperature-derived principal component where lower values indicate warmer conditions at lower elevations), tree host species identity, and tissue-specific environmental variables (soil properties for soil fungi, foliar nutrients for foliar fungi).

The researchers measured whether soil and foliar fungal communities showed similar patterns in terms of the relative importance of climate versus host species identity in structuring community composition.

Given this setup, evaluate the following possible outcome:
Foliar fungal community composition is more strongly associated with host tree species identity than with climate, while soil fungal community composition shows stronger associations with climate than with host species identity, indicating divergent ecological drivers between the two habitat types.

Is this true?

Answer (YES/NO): YES